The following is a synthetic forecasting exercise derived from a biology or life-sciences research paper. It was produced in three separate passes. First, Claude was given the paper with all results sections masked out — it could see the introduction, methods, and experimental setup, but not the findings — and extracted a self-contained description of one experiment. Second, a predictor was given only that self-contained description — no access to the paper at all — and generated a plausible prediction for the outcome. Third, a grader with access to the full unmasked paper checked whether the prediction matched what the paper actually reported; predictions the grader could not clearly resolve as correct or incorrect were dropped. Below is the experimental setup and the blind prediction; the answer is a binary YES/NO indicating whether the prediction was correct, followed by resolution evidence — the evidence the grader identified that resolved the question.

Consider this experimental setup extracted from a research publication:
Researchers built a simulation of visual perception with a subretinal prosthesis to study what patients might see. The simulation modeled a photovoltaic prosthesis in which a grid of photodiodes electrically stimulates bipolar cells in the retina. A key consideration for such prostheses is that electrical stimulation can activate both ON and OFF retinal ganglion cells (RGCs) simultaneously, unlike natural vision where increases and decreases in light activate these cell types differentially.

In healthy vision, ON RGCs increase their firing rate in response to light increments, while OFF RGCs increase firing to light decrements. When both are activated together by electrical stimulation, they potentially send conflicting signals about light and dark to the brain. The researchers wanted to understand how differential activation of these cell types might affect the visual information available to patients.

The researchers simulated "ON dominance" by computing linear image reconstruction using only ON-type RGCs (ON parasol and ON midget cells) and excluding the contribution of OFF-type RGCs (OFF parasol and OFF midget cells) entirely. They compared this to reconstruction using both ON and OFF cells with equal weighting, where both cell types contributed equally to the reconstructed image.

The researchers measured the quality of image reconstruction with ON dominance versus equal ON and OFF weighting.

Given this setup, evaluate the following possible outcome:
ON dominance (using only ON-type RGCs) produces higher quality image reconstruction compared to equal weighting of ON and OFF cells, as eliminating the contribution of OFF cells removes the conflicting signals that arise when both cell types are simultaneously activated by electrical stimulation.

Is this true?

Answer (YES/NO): YES